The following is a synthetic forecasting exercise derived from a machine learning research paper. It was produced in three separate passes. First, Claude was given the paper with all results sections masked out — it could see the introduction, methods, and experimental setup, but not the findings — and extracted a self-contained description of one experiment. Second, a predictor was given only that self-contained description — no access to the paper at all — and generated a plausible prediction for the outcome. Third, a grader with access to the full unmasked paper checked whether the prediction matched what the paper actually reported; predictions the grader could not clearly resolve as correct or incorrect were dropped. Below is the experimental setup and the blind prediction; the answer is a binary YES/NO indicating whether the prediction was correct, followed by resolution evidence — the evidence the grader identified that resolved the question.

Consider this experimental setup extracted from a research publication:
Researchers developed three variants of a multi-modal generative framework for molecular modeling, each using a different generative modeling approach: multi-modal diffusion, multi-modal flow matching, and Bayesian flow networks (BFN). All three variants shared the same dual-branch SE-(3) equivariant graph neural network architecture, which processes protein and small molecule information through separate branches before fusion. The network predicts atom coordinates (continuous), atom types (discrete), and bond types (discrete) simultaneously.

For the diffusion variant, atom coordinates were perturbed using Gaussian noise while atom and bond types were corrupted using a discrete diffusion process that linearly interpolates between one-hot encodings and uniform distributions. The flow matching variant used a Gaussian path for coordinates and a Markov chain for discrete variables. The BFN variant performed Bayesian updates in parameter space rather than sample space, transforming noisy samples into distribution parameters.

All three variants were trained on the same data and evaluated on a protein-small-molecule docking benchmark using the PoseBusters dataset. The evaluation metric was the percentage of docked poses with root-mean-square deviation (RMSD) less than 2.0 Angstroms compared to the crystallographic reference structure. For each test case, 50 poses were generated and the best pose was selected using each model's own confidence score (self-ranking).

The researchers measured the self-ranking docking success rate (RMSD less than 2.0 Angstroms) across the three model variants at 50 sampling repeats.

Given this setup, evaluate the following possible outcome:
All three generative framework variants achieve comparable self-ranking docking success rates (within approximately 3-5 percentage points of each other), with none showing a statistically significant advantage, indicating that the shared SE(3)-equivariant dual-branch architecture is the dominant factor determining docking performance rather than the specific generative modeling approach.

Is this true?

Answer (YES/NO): NO